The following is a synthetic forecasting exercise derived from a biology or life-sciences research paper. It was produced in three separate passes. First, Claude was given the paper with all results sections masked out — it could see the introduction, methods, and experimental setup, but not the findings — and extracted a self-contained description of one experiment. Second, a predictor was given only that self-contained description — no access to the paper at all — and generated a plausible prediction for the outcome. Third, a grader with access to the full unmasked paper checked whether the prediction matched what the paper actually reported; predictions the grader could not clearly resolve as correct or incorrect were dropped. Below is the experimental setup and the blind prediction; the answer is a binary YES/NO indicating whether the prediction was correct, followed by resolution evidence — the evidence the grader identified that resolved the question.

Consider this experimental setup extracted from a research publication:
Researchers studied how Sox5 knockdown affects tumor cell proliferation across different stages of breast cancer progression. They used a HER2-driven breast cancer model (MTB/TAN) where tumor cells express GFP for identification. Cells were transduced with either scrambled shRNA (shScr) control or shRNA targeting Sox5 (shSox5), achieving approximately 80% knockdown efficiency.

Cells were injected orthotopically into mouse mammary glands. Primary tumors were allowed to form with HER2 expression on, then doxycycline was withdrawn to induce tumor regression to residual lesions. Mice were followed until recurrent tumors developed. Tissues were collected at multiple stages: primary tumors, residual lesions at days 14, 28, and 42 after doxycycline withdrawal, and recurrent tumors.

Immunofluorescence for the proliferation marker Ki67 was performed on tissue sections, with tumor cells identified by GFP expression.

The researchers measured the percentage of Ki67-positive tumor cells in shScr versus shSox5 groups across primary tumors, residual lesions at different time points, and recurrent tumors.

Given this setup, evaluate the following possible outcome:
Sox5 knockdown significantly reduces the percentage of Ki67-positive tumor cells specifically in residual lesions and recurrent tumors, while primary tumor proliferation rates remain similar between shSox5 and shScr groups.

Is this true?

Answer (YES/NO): NO